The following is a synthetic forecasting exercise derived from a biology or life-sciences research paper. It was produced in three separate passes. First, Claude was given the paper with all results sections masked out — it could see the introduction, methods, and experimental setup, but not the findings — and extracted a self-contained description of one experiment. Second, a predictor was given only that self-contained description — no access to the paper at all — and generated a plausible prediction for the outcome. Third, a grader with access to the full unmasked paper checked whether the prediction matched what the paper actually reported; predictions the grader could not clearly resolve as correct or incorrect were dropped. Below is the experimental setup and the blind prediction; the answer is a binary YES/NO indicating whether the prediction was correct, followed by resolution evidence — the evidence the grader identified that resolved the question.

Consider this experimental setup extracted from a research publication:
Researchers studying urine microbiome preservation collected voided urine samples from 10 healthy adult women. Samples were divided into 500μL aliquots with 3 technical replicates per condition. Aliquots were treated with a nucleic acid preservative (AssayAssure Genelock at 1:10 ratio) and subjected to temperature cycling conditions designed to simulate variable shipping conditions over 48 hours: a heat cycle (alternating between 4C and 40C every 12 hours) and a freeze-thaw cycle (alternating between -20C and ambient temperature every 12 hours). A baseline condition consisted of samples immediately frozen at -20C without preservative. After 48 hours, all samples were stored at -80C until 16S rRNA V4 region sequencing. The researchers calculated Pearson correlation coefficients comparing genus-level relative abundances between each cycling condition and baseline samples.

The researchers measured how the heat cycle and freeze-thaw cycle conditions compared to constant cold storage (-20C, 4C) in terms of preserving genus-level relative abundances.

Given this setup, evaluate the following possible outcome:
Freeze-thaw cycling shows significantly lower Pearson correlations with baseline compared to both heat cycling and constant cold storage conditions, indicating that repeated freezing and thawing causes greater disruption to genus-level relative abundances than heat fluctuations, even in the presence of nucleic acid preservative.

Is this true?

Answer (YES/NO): NO